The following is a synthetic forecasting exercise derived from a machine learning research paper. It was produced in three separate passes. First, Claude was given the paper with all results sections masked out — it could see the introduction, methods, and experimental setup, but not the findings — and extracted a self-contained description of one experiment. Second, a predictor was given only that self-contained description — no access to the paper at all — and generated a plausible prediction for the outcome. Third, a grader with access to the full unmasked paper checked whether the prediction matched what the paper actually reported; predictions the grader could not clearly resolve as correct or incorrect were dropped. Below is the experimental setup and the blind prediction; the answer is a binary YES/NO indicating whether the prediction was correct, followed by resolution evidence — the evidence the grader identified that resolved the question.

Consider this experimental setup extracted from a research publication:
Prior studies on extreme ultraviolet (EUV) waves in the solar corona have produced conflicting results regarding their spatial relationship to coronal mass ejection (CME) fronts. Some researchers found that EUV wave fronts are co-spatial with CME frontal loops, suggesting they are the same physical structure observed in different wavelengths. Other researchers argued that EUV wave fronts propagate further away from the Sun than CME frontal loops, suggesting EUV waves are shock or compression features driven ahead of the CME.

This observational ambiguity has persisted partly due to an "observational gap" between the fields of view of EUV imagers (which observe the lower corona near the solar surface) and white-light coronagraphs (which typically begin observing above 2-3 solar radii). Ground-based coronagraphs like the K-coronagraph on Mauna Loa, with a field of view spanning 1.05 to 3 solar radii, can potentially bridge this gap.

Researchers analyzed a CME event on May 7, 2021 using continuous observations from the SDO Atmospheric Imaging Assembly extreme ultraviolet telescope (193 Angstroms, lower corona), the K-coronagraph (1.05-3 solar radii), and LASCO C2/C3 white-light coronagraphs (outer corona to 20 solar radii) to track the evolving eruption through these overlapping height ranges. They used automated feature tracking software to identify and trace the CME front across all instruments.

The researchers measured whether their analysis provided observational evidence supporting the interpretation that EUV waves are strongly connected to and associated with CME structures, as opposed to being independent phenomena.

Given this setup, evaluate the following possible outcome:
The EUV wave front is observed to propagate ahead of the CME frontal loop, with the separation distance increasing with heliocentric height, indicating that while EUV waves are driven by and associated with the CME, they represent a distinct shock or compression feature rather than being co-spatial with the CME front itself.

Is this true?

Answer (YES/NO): NO